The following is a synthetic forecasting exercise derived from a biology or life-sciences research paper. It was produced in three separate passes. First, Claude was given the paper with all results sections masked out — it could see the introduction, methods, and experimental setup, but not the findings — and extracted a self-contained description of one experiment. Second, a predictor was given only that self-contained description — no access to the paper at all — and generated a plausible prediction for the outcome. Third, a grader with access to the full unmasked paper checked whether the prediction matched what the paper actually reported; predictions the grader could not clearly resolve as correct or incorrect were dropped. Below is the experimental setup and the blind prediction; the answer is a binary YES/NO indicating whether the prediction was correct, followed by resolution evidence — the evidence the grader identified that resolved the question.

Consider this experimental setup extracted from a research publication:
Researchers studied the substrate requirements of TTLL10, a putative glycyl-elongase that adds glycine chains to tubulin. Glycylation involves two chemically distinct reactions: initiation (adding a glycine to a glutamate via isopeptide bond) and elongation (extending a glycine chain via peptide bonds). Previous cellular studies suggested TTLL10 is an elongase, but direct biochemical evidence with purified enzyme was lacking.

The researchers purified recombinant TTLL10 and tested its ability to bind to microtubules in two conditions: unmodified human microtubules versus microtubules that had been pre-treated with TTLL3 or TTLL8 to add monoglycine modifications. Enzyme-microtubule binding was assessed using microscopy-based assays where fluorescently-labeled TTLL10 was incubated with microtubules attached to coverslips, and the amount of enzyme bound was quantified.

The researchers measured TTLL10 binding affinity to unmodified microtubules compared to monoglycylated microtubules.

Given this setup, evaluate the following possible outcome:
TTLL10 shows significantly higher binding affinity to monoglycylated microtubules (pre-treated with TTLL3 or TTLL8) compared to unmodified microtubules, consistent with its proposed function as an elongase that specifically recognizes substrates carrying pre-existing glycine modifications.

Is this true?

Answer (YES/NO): YES